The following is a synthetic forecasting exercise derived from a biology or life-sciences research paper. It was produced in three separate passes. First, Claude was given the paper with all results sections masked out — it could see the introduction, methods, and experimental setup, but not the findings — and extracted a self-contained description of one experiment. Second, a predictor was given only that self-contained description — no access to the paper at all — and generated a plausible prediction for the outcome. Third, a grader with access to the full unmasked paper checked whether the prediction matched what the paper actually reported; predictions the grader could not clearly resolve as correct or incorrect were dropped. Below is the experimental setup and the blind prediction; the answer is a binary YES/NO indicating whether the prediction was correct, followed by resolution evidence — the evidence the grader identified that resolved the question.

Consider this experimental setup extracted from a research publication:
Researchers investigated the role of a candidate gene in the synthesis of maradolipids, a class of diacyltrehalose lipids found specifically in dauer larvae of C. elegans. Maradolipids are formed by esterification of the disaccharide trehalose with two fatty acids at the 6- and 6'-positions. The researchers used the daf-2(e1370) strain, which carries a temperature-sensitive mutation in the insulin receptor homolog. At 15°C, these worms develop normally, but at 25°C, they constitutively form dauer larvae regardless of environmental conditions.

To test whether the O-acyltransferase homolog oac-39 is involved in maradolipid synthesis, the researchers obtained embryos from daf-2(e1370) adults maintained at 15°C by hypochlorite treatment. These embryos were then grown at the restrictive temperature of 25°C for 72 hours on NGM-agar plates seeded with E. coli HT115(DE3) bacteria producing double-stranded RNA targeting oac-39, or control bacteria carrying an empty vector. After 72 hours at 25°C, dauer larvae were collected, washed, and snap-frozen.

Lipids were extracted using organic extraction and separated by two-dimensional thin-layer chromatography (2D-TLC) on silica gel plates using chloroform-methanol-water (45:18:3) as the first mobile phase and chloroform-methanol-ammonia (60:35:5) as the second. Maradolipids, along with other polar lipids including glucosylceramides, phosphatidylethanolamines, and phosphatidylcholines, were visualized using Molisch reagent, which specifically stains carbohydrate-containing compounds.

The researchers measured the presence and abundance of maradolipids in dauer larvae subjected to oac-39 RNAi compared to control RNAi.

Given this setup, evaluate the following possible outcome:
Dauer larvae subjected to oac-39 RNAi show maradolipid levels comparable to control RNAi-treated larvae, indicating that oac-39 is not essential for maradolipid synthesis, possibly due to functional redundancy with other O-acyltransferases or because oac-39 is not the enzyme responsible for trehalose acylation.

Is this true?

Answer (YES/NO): NO